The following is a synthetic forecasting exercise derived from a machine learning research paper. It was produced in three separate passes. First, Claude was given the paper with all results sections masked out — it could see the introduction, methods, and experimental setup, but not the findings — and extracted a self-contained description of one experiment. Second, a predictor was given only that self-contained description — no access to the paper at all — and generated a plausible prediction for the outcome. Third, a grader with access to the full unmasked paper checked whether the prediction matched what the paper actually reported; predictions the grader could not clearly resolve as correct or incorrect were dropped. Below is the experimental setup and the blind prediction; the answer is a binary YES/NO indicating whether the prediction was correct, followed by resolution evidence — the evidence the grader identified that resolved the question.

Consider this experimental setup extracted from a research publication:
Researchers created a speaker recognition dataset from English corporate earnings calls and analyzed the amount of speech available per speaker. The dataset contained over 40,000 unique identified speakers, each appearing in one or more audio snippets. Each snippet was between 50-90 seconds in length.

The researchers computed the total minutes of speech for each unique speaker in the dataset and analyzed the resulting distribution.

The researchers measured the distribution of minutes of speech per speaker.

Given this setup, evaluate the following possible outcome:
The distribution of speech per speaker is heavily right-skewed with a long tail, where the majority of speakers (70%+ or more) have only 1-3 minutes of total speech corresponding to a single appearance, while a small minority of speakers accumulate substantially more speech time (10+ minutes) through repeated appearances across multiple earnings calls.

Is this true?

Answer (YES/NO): NO